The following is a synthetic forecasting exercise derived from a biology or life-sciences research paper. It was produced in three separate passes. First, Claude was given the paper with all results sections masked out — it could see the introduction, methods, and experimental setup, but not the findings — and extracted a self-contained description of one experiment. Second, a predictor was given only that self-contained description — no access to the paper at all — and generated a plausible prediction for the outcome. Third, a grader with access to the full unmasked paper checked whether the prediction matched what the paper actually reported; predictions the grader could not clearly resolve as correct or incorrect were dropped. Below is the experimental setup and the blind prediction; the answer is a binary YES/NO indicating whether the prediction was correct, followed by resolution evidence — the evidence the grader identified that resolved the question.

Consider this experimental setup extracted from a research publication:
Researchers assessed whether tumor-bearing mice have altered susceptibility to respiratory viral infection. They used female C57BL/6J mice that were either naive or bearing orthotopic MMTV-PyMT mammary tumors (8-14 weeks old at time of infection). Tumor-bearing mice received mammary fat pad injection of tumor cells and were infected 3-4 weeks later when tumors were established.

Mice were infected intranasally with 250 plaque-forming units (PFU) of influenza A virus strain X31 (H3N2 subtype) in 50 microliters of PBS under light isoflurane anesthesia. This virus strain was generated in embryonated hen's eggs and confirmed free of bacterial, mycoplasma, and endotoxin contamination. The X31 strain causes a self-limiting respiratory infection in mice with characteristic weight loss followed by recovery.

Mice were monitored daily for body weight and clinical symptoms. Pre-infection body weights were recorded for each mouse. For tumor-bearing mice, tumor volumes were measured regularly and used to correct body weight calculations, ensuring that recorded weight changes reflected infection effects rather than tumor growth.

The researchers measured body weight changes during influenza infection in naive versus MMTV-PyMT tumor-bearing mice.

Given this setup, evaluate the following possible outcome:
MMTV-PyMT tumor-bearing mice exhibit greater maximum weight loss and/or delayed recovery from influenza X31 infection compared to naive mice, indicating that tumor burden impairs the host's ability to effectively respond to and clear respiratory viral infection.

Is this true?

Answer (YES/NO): NO